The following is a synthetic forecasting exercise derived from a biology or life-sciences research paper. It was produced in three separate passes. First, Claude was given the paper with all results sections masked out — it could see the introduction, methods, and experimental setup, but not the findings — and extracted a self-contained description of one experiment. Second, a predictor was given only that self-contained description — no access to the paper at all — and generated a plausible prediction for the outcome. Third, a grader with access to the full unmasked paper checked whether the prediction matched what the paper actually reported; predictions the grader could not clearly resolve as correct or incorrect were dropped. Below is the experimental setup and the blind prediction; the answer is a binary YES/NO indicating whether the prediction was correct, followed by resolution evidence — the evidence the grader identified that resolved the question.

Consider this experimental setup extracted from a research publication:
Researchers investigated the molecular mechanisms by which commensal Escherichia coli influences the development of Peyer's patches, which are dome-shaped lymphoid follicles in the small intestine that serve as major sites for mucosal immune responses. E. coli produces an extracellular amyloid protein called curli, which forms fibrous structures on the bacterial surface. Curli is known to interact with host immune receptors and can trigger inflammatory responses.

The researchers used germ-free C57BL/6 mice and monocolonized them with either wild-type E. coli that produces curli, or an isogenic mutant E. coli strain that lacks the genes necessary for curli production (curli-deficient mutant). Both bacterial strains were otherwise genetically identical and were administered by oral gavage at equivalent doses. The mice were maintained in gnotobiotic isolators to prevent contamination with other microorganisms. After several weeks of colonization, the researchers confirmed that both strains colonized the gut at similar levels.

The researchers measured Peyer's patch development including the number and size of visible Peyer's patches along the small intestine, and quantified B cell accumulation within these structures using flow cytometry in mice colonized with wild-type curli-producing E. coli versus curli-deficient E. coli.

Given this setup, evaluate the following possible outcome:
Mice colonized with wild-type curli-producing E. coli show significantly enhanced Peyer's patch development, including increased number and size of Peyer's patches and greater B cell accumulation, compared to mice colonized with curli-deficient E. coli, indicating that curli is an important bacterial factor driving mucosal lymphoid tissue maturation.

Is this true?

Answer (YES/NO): NO